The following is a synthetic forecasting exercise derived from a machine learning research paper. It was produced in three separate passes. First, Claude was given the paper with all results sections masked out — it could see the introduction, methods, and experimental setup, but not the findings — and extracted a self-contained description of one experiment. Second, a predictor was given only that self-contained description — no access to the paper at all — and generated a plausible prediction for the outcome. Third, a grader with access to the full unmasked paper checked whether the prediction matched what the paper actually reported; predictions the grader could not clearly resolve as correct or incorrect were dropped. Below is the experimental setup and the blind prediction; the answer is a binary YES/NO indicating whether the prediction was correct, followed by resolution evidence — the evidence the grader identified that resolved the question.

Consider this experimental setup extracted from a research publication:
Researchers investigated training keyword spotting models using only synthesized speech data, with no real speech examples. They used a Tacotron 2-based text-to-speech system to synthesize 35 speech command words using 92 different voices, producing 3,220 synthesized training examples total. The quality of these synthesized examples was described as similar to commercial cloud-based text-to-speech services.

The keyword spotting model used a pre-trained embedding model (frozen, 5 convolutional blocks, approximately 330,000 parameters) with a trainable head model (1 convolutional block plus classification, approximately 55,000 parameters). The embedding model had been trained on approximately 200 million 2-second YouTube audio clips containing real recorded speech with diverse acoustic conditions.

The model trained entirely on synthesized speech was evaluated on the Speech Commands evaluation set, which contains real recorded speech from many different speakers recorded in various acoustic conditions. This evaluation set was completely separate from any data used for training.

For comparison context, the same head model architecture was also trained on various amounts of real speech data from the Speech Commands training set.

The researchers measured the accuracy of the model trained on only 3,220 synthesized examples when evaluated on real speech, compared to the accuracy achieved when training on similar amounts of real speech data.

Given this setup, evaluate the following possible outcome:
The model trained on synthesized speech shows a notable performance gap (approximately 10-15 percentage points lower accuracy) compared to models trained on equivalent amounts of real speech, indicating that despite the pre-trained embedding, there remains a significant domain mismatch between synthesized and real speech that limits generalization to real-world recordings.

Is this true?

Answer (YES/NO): NO